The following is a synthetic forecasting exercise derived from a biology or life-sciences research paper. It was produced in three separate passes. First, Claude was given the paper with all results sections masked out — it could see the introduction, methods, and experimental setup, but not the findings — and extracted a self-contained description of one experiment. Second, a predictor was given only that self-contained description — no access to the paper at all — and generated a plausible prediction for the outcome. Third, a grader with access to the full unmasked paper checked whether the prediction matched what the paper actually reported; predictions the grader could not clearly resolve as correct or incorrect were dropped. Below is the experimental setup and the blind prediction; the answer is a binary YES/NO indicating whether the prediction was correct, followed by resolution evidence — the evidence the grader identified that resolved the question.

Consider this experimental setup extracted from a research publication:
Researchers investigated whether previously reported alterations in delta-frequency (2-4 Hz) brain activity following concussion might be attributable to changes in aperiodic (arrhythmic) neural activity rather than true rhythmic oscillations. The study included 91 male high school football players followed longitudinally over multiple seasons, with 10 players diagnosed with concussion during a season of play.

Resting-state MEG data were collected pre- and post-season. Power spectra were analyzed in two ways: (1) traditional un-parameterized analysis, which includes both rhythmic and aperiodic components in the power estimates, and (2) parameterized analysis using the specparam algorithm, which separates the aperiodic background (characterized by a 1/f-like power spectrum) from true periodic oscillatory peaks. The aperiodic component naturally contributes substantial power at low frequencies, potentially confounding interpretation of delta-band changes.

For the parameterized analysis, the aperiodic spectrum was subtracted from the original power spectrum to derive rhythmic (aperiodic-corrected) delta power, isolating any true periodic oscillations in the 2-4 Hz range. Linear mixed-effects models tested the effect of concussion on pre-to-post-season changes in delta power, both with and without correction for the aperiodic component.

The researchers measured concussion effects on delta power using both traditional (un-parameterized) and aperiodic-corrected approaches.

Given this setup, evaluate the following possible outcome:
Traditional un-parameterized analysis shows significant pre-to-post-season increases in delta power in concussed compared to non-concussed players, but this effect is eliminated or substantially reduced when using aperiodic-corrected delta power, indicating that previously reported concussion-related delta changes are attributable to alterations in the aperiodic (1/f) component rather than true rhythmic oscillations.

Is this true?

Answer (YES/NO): YES